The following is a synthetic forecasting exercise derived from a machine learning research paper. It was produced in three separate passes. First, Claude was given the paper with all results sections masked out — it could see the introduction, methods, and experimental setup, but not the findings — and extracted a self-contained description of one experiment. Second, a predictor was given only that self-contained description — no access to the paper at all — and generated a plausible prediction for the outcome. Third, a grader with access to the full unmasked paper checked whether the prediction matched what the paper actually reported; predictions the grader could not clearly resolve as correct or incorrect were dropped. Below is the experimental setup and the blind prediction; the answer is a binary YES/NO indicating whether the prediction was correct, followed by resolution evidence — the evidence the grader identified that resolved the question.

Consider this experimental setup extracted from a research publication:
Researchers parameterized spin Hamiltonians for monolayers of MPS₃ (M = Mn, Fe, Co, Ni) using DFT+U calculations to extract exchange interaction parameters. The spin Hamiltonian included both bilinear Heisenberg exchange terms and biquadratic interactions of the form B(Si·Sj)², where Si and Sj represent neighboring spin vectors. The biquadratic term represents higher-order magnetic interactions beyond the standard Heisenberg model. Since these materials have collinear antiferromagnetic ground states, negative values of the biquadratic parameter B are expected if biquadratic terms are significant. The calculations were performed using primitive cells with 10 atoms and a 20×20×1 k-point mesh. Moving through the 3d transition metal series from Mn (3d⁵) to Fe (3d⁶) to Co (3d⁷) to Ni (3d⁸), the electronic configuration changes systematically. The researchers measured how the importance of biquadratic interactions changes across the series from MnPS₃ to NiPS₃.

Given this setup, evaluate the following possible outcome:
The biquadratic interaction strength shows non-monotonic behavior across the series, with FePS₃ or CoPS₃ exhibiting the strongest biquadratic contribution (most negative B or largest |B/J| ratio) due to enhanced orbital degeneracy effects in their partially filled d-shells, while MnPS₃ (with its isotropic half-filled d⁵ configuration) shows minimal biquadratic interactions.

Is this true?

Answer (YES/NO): NO